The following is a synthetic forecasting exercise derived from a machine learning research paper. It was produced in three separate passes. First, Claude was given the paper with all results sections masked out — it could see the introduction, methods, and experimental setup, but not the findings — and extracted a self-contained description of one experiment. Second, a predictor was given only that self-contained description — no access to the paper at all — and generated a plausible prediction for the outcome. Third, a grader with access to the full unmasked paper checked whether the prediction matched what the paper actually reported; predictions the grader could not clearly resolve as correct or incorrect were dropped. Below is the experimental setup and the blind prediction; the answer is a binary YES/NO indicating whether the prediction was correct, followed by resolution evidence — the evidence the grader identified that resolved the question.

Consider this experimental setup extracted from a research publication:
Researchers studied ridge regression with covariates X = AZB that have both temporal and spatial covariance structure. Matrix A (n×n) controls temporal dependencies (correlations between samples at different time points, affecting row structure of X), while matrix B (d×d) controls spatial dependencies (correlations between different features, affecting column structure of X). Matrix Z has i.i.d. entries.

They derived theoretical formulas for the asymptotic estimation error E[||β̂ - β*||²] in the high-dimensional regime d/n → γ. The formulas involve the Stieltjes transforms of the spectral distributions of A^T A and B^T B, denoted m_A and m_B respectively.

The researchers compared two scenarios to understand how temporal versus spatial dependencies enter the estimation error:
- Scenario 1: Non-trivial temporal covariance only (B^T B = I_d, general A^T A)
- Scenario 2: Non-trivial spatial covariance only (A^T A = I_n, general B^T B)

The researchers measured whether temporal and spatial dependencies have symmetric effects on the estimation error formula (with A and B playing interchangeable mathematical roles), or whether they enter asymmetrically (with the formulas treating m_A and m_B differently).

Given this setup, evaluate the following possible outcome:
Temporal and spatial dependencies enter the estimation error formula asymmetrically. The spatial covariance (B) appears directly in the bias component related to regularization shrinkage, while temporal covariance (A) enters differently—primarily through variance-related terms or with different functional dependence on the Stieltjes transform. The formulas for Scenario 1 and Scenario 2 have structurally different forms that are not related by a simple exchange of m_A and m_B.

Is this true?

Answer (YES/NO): NO